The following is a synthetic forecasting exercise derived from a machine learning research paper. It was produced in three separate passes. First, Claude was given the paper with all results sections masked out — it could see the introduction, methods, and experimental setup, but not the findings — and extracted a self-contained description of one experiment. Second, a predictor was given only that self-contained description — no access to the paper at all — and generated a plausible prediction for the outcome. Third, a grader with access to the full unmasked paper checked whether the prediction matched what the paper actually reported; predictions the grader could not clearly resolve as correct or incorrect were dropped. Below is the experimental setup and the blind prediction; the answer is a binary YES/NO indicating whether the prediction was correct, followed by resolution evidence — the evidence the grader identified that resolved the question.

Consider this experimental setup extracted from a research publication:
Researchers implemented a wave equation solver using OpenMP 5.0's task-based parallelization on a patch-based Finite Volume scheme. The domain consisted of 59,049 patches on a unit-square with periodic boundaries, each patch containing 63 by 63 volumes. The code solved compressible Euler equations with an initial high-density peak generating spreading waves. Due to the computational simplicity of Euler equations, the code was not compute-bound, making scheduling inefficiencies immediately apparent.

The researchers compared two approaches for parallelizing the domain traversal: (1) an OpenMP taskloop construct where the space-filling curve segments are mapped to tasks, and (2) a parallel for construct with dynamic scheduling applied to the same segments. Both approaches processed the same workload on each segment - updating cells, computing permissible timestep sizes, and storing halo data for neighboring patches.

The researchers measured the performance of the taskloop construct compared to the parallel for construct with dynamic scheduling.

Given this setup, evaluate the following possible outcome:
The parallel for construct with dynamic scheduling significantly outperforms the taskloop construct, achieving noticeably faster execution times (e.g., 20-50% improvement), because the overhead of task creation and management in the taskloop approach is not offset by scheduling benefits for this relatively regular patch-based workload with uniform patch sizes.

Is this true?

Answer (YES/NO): NO